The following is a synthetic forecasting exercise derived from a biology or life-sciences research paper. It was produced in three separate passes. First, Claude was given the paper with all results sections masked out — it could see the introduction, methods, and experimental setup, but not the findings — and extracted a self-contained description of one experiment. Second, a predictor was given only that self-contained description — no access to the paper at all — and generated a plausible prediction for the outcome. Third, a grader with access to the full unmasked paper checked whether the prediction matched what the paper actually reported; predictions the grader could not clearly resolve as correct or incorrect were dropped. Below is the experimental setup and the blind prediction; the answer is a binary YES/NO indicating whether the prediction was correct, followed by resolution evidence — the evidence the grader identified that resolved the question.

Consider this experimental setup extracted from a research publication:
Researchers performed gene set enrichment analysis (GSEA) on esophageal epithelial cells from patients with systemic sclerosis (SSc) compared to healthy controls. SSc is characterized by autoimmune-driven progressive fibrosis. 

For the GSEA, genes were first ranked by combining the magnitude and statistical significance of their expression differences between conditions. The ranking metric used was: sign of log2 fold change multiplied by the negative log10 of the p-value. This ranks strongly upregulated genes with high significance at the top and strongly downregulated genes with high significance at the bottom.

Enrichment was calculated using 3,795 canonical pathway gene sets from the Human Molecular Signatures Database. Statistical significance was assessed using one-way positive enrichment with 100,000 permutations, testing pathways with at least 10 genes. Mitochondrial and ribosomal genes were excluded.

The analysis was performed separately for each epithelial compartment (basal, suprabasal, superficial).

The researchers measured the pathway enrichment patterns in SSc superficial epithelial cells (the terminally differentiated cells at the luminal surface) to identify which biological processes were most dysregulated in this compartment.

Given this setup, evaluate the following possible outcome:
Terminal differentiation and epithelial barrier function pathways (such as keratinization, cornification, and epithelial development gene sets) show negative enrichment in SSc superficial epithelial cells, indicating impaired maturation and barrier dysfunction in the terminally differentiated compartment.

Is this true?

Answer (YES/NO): NO